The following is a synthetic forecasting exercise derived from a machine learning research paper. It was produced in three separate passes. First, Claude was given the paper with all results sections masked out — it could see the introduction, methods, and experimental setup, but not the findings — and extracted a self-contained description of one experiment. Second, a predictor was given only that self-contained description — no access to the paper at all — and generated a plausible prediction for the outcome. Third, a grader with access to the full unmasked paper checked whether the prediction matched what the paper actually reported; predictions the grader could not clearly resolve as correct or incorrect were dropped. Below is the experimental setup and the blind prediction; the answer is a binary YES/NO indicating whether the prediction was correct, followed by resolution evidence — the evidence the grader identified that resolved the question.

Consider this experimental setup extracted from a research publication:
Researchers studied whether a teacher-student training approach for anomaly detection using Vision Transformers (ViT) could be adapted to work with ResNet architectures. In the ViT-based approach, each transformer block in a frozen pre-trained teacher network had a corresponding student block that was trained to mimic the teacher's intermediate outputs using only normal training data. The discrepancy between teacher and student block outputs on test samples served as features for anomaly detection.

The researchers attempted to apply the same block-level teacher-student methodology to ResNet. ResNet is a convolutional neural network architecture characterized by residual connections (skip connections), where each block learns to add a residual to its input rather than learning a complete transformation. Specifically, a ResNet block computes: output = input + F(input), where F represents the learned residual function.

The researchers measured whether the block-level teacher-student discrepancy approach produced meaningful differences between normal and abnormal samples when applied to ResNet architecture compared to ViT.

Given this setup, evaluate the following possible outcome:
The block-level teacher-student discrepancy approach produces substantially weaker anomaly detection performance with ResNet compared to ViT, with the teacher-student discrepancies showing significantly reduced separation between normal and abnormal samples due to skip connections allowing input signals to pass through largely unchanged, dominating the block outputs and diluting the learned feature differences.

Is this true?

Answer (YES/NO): YES